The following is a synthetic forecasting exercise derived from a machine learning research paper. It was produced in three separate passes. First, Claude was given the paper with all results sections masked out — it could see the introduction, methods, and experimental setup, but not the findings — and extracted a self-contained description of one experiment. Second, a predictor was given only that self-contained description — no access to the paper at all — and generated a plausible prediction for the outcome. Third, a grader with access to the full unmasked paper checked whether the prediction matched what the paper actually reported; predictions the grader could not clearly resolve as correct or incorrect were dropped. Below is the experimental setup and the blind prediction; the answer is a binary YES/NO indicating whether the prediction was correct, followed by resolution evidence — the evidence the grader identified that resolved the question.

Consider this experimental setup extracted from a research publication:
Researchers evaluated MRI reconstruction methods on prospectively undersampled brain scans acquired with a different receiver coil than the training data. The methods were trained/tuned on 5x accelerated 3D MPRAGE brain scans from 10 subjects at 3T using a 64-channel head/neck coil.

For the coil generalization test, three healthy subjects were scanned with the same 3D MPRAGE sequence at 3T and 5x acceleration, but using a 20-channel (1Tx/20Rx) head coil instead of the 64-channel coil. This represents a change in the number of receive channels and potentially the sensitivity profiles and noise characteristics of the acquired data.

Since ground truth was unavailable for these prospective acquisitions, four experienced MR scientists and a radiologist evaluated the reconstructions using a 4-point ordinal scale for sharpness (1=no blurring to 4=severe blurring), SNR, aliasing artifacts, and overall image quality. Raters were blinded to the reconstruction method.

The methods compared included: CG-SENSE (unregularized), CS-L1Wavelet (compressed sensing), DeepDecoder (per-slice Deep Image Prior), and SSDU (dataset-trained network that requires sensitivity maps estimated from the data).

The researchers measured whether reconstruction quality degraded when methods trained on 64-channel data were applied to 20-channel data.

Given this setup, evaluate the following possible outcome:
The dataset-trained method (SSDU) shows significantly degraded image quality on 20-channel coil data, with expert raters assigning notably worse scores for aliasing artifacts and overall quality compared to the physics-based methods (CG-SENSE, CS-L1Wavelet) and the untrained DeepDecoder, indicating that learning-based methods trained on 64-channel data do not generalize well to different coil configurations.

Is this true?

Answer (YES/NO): NO